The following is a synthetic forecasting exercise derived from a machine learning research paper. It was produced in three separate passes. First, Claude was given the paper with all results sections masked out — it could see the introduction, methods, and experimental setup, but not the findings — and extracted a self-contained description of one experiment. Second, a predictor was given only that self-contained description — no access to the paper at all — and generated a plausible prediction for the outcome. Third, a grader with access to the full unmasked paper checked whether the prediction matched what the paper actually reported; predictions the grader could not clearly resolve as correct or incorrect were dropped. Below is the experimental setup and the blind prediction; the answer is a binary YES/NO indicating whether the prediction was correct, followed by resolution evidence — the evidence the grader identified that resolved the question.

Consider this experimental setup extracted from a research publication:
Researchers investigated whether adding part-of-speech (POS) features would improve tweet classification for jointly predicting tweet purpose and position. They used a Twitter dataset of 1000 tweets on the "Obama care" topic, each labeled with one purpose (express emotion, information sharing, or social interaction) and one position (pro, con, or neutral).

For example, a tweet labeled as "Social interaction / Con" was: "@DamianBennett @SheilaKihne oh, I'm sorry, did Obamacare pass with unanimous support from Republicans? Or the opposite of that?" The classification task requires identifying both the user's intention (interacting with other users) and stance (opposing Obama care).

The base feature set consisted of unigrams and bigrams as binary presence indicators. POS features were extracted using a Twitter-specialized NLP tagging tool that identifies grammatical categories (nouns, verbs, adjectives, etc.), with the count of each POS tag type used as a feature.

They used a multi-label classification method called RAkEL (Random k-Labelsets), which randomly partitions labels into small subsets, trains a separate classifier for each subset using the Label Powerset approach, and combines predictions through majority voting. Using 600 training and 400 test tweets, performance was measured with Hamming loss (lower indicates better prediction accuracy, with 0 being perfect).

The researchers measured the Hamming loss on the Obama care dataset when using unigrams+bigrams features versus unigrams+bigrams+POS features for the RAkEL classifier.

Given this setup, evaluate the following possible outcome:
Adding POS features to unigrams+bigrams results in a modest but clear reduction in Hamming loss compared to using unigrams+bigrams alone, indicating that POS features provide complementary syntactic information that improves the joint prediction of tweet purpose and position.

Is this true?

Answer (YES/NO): NO